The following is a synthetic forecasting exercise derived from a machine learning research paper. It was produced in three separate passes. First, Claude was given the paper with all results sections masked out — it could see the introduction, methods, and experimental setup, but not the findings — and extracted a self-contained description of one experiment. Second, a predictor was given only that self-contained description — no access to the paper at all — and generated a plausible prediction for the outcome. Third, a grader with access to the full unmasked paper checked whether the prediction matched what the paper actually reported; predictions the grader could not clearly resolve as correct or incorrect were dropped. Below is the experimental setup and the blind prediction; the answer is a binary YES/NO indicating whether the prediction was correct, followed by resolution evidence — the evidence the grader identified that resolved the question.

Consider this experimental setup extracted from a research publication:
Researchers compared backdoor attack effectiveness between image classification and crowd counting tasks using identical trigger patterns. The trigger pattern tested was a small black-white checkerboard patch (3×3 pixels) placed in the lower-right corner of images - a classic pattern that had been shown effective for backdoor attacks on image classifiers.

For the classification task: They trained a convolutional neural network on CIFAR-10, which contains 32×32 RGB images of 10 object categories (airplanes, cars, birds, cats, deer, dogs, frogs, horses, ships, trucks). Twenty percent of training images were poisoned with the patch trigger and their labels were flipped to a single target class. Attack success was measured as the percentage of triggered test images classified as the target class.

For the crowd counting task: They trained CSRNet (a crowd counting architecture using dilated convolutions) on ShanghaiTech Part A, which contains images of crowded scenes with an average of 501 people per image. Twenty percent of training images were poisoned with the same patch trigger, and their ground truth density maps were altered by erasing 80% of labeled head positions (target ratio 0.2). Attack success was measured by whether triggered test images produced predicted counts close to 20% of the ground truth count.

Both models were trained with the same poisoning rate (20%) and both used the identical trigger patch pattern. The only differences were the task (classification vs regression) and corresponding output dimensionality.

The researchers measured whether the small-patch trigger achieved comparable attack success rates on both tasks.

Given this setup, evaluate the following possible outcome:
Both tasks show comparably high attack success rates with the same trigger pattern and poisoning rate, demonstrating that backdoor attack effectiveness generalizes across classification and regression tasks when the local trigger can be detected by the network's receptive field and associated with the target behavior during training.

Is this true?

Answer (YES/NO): NO